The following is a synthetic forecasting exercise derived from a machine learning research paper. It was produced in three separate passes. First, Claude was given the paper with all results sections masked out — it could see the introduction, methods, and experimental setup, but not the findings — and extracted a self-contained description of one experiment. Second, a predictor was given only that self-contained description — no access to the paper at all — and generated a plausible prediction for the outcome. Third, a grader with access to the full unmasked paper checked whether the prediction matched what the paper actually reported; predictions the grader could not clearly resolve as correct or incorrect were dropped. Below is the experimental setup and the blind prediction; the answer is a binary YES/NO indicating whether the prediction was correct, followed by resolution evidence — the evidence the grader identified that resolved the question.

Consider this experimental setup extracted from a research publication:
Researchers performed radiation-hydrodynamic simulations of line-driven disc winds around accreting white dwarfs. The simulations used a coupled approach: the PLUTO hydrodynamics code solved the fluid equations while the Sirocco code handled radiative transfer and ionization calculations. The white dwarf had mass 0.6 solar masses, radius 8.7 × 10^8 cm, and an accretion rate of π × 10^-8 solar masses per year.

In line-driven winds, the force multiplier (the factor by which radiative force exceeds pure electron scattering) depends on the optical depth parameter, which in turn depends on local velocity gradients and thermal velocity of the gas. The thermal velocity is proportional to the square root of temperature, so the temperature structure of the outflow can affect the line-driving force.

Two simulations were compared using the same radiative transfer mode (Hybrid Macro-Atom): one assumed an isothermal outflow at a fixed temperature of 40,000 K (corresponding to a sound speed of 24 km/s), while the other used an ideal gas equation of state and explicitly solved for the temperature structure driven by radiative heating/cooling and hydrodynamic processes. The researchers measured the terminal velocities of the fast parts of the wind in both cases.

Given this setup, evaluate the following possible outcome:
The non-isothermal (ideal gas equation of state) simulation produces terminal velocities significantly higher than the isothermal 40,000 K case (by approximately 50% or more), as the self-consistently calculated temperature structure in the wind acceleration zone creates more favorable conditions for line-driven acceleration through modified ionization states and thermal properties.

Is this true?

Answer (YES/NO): YES